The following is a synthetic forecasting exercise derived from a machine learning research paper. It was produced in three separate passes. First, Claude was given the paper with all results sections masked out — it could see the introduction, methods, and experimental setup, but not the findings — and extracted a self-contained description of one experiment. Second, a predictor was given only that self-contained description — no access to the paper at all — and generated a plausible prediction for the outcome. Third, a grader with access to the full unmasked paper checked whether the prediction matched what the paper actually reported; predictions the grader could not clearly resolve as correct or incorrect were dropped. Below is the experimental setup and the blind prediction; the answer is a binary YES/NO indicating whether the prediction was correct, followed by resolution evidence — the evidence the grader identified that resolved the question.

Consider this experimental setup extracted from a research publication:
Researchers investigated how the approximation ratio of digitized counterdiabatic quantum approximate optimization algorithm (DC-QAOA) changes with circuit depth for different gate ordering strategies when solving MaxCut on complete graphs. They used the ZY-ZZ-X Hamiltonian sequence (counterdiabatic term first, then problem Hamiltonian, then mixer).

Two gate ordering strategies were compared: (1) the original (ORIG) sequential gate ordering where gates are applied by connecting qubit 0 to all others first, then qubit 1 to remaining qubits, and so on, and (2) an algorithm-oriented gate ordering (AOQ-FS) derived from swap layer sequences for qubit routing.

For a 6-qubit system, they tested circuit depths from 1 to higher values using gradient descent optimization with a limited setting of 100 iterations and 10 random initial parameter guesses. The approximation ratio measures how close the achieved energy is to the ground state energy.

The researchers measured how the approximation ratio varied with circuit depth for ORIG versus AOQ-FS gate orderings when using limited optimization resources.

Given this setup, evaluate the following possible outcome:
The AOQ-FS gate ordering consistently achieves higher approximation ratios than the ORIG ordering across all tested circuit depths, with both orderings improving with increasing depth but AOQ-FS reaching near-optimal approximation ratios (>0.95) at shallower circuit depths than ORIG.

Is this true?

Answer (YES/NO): NO